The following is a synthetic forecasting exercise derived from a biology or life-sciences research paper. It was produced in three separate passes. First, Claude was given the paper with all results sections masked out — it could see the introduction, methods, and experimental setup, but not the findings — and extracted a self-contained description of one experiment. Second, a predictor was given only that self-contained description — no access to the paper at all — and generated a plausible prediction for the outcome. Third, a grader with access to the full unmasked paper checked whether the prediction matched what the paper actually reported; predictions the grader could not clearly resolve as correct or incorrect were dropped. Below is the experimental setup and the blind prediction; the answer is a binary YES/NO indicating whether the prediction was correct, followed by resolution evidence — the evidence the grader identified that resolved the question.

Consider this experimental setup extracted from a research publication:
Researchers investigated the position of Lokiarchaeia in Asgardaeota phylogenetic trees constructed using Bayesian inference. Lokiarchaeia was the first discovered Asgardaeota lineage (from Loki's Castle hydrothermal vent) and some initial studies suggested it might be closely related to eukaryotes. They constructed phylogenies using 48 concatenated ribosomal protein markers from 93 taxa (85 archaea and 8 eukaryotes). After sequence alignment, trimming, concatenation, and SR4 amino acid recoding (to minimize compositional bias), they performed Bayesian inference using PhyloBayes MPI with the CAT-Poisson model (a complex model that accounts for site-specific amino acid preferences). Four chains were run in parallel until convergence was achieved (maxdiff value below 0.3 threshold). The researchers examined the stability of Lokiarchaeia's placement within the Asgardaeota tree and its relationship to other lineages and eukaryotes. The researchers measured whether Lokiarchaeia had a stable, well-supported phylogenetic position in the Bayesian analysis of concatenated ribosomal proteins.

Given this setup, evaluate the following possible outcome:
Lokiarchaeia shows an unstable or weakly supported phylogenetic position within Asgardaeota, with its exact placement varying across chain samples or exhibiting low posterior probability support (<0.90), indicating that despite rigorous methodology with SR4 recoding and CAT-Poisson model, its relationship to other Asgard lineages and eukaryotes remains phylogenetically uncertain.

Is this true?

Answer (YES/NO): YES